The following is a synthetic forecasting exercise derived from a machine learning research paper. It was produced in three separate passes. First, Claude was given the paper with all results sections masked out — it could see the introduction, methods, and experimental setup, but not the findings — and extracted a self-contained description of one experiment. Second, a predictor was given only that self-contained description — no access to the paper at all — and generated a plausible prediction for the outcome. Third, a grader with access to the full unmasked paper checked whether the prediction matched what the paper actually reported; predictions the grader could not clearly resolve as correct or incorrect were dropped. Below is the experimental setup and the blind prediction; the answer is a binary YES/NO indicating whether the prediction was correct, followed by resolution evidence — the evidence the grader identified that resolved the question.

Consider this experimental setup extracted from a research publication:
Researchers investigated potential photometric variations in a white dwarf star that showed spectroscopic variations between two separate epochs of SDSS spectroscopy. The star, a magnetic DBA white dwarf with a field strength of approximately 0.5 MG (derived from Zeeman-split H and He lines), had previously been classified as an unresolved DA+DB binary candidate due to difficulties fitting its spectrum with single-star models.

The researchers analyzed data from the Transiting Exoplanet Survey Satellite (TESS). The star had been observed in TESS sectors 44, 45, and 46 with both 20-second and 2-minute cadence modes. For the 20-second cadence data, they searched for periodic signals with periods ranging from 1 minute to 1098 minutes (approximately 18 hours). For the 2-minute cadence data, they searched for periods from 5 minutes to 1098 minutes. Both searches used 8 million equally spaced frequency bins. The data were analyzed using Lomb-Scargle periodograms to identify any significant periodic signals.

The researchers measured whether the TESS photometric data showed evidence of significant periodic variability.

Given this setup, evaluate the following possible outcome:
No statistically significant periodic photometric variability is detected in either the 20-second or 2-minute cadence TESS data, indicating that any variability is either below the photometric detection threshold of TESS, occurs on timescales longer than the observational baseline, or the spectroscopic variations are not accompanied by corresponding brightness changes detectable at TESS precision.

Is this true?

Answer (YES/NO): YES